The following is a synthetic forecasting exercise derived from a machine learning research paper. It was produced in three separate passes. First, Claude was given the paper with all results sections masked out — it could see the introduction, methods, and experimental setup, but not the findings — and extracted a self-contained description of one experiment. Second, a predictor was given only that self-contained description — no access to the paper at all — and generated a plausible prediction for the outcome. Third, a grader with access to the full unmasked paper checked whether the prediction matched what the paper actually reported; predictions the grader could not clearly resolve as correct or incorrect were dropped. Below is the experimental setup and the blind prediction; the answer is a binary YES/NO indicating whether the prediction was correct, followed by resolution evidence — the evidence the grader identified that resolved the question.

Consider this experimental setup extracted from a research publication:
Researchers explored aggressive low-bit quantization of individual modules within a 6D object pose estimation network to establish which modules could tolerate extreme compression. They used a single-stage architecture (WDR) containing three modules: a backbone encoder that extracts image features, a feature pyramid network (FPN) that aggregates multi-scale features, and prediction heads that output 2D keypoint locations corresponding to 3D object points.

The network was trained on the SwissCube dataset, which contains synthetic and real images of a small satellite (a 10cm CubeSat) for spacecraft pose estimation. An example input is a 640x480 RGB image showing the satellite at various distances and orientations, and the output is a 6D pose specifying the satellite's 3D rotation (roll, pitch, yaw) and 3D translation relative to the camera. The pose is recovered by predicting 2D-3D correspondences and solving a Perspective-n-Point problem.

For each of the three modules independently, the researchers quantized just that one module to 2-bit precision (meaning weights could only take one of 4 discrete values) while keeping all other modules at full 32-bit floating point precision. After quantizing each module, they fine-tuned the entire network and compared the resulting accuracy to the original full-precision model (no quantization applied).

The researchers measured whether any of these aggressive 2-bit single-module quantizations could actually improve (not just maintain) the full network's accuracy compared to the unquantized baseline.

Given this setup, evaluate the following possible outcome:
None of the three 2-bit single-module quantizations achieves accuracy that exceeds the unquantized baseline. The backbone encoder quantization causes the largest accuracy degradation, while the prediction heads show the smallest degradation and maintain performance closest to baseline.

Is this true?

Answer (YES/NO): NO